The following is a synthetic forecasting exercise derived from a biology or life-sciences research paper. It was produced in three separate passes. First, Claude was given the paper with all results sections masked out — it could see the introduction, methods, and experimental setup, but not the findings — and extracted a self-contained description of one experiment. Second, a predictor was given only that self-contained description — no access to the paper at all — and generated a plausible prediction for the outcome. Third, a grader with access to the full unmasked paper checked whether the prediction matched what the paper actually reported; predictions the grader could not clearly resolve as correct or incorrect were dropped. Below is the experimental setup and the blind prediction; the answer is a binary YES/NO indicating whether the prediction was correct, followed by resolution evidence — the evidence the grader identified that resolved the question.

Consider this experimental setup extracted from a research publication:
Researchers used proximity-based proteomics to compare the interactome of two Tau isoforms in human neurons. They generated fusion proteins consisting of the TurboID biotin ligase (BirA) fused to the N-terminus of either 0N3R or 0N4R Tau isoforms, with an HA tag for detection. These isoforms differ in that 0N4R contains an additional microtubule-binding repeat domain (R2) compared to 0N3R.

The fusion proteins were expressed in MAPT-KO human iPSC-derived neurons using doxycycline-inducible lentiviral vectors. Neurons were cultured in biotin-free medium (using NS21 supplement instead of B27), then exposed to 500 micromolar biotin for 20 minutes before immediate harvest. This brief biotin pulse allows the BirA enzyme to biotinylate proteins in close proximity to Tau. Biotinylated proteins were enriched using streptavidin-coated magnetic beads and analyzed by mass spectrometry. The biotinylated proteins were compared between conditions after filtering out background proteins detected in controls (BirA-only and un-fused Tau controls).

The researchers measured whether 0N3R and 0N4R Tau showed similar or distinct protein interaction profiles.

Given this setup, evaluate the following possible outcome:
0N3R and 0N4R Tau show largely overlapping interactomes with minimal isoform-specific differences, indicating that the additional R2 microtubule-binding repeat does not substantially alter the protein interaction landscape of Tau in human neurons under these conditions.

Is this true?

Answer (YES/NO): NO